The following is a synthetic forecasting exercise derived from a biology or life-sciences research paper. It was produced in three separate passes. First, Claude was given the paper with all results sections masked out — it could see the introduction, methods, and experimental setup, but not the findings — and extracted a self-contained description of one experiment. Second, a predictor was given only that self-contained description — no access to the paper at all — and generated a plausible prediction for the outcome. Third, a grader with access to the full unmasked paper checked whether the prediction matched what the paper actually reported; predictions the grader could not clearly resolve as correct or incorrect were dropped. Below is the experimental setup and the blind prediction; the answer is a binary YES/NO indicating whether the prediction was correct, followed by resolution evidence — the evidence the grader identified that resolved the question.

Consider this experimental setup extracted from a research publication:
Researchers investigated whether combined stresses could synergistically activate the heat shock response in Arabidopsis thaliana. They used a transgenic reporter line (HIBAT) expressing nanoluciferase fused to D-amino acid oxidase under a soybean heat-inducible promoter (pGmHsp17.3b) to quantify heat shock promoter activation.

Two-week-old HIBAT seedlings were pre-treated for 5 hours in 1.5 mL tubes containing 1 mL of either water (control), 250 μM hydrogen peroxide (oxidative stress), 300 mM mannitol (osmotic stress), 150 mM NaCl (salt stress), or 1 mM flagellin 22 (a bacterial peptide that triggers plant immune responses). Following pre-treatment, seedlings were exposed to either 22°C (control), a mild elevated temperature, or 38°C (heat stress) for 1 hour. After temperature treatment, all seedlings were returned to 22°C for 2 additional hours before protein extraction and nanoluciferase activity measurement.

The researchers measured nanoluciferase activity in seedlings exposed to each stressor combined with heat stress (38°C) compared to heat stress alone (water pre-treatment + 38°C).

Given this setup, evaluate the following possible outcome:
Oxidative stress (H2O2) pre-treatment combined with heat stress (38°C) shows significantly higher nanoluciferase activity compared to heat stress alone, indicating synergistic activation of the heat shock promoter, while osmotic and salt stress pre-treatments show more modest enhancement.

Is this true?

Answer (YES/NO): NO